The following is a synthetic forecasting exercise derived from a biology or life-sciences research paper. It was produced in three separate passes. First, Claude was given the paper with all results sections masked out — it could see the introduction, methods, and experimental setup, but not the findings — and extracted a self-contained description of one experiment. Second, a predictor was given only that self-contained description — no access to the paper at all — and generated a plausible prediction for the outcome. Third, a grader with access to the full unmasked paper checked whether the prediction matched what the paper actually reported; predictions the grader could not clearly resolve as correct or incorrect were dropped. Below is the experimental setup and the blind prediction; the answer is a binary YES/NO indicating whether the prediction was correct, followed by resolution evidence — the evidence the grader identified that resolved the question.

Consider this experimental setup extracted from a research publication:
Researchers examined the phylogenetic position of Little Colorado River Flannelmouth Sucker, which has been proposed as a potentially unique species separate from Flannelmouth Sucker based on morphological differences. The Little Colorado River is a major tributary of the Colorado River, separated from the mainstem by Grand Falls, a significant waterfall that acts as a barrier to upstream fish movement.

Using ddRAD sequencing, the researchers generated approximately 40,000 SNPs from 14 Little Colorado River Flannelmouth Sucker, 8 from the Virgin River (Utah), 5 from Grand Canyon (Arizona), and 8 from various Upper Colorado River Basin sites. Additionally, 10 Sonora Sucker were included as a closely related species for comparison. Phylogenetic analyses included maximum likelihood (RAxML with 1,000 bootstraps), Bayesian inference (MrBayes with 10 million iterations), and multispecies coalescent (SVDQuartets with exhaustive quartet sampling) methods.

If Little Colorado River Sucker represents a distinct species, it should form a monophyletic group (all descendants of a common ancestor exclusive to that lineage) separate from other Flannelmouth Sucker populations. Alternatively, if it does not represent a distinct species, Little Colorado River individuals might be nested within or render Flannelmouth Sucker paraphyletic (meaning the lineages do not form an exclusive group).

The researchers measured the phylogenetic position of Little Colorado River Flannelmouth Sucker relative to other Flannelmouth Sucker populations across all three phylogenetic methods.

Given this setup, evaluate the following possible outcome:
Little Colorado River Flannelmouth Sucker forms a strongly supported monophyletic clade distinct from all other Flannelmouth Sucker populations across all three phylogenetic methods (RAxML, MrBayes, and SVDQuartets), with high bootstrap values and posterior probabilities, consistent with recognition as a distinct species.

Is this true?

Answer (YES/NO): NO